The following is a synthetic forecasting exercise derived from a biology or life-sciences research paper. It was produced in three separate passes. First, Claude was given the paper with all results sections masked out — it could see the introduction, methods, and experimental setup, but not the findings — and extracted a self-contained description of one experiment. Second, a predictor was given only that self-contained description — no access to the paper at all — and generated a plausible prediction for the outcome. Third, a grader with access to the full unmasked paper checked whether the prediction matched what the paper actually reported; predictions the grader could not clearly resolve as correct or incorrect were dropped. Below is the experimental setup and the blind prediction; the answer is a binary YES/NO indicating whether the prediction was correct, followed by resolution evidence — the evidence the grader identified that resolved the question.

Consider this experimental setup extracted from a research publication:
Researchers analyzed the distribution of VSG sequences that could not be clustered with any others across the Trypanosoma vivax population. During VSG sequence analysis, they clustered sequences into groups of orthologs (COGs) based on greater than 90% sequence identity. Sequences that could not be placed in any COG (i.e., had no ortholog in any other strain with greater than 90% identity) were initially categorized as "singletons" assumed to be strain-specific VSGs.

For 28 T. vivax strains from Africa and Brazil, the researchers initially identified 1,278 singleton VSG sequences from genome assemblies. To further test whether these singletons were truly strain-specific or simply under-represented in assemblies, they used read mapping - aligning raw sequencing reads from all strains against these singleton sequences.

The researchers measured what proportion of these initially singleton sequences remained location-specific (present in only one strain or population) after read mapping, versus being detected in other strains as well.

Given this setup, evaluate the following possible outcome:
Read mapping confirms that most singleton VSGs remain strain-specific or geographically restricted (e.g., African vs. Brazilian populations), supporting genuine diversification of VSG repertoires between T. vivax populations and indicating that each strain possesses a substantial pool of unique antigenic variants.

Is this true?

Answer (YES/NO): NO